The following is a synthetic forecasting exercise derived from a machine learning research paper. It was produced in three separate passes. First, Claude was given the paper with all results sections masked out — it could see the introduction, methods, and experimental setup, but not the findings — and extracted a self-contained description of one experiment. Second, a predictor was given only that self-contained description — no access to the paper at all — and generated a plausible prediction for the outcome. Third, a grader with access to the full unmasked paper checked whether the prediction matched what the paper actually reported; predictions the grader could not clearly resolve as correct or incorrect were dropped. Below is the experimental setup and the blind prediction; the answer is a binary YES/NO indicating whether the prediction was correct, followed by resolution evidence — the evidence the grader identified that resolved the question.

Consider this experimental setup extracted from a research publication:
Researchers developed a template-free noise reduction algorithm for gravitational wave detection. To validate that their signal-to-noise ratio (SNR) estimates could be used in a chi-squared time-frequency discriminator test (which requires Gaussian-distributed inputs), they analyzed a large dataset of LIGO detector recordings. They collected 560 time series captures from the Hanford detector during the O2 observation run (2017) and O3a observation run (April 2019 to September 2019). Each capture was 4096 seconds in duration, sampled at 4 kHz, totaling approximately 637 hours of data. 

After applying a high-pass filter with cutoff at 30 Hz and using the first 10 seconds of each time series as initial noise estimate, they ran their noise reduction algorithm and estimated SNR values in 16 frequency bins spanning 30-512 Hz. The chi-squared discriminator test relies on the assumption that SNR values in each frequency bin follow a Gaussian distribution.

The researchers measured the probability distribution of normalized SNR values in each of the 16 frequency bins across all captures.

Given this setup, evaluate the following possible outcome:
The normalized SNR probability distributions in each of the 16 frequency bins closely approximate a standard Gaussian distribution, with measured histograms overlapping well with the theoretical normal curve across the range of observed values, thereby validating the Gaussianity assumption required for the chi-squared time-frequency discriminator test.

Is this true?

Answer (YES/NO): YES